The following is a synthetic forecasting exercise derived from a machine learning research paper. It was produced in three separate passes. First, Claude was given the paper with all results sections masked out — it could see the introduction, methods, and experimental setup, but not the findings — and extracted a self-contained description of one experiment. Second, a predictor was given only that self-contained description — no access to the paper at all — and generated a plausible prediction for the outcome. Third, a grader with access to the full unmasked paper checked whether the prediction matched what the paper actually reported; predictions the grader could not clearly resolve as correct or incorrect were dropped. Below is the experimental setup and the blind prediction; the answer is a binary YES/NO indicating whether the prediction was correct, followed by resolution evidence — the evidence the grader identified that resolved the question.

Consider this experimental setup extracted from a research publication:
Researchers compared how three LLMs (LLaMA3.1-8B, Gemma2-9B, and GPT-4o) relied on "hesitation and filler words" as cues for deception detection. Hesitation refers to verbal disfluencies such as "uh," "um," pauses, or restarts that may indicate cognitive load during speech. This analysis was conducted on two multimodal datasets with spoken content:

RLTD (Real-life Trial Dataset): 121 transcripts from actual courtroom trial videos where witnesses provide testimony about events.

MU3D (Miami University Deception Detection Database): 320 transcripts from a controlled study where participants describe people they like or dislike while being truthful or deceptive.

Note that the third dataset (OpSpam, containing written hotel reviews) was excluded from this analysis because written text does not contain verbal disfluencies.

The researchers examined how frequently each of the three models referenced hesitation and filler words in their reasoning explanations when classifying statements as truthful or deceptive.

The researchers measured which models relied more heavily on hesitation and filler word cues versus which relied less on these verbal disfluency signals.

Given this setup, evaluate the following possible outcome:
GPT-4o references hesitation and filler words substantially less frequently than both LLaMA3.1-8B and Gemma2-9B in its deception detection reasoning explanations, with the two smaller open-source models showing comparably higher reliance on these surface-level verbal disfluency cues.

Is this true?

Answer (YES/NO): YES